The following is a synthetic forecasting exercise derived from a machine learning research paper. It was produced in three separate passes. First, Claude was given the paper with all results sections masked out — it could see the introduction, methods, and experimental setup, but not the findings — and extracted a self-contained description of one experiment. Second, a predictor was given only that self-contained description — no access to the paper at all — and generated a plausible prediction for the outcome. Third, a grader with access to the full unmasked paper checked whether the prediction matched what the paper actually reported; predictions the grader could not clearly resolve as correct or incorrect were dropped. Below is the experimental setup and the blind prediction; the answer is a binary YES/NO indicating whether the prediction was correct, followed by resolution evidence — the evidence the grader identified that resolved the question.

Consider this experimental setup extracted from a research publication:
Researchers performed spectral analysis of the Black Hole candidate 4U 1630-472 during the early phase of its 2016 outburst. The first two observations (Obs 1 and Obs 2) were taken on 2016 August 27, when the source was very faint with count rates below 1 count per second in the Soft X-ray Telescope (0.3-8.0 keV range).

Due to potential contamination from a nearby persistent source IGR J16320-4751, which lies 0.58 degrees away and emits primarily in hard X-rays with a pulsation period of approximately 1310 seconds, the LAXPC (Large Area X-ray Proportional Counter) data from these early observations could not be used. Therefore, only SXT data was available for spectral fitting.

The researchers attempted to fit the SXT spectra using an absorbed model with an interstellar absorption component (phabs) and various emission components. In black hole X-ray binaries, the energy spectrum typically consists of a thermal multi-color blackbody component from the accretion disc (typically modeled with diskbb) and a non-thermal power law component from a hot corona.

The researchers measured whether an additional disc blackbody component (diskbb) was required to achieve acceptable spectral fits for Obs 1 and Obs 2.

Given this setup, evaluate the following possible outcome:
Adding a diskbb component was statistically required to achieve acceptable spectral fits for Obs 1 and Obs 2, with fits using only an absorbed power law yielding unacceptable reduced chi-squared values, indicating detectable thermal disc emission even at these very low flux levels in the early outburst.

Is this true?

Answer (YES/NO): NO